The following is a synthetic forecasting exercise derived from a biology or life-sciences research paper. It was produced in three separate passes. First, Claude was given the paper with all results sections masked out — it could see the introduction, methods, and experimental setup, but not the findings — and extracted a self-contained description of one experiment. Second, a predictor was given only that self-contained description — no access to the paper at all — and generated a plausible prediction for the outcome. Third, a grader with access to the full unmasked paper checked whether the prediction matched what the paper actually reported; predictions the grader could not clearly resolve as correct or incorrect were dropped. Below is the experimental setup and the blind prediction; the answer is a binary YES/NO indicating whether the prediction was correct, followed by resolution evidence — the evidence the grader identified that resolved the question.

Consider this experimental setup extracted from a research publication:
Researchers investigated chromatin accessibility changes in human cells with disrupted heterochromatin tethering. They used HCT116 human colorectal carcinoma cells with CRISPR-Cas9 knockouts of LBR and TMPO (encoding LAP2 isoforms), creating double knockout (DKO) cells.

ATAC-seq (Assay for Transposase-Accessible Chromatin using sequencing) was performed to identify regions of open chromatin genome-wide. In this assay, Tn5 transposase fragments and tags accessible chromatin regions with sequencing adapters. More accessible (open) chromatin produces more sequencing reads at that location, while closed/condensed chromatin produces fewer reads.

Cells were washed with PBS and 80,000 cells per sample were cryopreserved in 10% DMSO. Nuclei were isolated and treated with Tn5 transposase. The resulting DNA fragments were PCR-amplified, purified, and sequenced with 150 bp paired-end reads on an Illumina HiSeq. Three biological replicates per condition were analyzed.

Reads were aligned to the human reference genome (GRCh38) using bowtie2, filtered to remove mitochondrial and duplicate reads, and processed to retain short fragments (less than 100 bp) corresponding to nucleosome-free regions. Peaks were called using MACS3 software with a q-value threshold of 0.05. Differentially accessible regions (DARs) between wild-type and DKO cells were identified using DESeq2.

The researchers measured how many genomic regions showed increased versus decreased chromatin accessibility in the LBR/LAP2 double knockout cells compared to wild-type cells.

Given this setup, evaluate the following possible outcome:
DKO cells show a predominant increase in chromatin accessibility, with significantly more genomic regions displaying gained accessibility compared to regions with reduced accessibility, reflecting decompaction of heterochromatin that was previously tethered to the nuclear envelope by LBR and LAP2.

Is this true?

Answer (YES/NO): YES